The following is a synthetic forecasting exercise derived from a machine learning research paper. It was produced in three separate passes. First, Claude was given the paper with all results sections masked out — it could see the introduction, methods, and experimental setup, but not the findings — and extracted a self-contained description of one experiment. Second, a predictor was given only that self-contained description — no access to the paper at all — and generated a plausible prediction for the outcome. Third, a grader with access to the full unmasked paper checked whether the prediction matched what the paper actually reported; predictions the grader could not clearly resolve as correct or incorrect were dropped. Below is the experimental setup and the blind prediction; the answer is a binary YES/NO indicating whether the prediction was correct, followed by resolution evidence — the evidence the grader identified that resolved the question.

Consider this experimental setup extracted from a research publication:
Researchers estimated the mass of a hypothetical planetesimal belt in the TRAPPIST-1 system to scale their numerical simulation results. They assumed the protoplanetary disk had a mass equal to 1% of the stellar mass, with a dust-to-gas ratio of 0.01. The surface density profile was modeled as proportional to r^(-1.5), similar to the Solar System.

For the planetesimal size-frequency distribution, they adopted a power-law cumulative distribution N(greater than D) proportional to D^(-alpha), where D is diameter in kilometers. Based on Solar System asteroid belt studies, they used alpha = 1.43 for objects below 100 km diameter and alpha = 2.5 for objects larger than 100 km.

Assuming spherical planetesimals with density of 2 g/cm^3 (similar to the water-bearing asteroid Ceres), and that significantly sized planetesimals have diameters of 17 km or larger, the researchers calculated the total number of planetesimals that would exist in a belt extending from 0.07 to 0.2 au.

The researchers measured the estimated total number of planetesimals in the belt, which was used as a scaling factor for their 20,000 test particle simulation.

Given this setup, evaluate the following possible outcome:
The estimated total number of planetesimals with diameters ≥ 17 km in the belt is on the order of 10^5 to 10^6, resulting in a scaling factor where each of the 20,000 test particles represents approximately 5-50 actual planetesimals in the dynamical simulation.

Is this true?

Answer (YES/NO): NO